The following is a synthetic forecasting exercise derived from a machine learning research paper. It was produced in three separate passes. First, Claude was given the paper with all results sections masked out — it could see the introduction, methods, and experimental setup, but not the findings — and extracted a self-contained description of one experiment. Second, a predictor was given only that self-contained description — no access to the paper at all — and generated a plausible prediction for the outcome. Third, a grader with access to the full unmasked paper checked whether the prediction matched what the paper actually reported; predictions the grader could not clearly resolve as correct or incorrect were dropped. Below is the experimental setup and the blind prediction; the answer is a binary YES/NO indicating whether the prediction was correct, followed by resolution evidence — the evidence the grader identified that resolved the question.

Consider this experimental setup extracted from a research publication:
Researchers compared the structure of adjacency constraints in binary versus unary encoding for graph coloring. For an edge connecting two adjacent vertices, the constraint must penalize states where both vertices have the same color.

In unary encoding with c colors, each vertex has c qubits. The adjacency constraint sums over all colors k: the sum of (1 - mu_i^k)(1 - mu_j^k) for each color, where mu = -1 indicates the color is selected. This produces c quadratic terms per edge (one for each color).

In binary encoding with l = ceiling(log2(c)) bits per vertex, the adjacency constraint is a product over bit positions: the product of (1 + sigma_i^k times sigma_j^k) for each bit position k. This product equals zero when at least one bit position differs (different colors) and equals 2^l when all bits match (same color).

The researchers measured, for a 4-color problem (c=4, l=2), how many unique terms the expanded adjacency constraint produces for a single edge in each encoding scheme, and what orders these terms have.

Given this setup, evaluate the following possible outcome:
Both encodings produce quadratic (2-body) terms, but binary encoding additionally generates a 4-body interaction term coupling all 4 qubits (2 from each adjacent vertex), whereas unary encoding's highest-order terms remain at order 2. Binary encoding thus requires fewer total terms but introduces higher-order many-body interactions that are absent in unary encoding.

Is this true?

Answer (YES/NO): YES